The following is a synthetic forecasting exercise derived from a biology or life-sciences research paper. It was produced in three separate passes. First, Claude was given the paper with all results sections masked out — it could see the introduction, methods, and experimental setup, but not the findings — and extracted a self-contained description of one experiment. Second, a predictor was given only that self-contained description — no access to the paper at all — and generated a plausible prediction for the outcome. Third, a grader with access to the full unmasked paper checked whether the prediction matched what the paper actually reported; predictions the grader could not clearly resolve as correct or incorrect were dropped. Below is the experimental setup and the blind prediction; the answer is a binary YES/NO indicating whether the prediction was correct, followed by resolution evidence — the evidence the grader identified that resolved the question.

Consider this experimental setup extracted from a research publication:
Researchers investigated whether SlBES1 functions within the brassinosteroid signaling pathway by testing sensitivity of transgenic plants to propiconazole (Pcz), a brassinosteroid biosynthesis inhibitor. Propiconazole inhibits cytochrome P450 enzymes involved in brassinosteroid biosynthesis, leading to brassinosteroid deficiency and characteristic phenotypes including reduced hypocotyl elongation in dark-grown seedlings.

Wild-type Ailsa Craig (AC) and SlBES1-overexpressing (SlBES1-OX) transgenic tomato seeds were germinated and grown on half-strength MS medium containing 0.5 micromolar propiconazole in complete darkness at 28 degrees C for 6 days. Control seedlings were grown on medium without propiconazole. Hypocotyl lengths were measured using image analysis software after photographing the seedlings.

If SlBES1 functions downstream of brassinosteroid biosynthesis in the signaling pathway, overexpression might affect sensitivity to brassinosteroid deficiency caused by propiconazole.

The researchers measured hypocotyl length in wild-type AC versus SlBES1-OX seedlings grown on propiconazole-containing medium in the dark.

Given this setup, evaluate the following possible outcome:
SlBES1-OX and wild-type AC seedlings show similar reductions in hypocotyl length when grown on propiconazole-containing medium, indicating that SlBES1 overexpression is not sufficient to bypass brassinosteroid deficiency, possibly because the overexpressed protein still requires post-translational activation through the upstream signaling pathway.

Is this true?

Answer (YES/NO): NO